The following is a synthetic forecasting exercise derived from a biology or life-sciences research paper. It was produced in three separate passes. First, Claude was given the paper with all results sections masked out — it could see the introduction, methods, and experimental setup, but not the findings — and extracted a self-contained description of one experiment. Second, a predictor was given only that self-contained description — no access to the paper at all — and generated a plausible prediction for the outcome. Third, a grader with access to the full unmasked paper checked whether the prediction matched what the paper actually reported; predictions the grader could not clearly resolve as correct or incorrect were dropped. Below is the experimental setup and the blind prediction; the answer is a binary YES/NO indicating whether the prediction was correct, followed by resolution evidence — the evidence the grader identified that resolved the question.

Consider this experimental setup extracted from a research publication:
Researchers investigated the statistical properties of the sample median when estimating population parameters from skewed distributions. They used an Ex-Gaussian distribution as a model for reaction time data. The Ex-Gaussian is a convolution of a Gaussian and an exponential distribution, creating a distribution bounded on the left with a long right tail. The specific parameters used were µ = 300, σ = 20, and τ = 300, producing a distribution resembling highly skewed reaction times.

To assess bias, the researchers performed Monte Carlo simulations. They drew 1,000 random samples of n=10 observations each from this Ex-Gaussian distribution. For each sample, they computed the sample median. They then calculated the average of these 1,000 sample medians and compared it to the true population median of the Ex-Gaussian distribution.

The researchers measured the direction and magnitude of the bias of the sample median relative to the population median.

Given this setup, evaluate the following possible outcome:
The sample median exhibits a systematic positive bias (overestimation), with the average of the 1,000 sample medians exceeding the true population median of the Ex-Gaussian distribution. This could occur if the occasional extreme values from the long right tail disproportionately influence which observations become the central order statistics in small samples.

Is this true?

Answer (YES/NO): YES